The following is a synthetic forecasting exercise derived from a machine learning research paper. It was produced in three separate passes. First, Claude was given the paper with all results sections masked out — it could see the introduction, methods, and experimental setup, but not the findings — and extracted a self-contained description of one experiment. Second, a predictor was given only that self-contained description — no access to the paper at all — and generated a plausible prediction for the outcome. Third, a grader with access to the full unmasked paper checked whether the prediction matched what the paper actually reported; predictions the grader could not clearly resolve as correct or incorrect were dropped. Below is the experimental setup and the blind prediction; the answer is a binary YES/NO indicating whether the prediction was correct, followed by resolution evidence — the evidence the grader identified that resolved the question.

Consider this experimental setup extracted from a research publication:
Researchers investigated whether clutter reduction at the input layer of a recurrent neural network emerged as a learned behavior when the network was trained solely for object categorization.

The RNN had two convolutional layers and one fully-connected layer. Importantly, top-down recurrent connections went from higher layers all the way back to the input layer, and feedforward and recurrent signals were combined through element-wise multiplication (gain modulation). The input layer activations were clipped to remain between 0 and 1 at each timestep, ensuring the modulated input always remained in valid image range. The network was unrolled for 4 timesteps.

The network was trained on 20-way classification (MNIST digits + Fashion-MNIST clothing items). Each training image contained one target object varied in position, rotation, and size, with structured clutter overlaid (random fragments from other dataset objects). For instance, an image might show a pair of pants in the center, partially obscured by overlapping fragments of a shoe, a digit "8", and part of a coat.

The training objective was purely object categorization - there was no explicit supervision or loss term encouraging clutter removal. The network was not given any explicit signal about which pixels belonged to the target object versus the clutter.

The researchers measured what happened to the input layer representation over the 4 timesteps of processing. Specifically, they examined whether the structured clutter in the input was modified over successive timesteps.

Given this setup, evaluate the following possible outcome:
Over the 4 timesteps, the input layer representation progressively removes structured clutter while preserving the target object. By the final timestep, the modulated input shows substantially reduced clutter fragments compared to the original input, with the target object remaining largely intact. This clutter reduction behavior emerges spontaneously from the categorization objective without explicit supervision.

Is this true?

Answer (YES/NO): YES